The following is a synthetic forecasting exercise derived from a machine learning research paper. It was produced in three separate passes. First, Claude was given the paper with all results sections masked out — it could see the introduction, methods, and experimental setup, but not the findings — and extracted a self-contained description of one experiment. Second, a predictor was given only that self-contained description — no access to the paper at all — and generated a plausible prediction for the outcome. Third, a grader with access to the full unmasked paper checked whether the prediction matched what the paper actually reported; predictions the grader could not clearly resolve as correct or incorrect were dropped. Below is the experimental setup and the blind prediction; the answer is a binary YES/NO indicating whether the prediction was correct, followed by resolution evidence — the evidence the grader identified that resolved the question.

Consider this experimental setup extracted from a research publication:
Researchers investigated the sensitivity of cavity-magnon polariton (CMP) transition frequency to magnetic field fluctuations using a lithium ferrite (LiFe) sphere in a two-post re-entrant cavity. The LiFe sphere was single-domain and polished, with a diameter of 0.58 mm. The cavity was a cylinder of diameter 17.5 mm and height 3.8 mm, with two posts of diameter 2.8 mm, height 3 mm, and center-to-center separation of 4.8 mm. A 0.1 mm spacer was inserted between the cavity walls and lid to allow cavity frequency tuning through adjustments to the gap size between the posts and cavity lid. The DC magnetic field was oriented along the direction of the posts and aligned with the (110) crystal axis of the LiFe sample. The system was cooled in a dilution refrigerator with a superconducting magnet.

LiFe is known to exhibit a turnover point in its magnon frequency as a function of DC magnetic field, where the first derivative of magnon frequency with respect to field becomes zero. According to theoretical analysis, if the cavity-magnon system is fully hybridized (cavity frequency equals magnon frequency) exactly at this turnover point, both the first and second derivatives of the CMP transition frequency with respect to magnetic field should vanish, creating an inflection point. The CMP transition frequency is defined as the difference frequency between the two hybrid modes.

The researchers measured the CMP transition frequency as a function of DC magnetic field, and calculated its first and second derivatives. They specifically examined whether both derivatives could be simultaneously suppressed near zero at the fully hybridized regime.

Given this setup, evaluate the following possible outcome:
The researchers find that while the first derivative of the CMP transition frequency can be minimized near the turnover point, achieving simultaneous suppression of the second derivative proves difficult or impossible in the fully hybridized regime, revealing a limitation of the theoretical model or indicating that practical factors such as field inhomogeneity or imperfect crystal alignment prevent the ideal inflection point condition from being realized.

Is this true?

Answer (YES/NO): NO